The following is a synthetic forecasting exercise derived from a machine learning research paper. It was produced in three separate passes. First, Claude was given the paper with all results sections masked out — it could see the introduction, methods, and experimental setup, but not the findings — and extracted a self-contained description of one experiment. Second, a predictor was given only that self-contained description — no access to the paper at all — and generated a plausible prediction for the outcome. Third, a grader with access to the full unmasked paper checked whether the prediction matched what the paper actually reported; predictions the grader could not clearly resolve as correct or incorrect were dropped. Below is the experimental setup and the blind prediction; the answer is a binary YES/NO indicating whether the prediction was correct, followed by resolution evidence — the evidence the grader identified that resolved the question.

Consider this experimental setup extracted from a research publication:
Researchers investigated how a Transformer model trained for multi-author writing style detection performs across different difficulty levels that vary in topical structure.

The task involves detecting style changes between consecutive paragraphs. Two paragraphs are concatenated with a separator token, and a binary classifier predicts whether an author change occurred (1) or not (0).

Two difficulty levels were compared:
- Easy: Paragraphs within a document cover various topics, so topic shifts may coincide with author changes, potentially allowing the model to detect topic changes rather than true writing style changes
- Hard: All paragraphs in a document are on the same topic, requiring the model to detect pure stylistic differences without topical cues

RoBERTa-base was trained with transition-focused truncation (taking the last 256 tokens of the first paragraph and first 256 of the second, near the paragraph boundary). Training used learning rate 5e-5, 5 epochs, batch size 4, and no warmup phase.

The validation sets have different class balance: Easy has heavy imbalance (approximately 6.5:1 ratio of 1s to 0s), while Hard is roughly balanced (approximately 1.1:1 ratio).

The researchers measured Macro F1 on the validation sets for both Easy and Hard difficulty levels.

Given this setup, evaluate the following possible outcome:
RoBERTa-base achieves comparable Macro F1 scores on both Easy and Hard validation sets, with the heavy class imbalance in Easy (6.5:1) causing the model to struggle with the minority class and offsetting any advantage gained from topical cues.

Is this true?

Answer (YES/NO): NO